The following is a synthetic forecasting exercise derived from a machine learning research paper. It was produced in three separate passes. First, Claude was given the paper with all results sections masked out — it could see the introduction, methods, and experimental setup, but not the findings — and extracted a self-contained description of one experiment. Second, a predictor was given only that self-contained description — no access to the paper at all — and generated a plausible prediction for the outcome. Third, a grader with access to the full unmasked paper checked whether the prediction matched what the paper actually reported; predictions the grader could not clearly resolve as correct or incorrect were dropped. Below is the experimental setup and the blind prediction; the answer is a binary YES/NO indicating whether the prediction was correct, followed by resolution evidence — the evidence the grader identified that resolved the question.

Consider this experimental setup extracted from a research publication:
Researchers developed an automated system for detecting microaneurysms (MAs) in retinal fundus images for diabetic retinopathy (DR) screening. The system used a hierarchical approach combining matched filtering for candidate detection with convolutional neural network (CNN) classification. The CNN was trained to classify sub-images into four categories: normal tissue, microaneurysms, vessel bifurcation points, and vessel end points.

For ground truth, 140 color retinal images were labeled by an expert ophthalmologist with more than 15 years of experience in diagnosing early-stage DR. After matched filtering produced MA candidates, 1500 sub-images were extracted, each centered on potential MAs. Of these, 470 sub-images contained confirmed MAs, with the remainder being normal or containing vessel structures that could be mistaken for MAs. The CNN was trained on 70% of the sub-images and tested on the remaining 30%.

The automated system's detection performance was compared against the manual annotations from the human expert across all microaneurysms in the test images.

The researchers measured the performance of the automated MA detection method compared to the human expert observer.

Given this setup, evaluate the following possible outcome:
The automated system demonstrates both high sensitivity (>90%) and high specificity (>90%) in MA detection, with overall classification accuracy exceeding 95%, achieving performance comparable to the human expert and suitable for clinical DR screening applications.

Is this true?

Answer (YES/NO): NO